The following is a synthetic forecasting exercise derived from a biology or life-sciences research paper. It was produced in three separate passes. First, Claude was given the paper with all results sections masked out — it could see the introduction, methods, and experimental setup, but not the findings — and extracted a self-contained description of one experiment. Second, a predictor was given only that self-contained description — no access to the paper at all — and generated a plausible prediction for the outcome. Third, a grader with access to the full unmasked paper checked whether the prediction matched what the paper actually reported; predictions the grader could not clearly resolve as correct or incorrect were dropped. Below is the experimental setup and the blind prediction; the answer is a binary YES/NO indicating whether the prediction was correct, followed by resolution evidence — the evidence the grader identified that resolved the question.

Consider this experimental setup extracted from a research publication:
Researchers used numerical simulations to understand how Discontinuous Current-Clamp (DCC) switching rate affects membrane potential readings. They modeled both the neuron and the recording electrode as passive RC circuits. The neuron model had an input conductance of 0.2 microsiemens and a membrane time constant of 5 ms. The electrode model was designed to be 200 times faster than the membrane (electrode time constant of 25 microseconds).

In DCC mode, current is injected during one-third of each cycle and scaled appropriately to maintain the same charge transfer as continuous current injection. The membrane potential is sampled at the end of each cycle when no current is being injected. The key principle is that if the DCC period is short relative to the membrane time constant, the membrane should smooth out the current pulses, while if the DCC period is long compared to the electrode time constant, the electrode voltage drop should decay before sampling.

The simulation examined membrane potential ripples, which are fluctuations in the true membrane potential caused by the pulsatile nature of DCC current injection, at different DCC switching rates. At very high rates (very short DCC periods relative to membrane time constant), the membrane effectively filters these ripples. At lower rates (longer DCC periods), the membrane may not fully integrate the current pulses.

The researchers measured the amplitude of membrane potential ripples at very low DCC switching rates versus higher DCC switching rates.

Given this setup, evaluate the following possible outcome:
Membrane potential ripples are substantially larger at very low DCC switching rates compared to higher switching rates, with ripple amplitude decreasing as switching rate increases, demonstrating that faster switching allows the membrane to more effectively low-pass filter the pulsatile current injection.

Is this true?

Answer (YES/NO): YES